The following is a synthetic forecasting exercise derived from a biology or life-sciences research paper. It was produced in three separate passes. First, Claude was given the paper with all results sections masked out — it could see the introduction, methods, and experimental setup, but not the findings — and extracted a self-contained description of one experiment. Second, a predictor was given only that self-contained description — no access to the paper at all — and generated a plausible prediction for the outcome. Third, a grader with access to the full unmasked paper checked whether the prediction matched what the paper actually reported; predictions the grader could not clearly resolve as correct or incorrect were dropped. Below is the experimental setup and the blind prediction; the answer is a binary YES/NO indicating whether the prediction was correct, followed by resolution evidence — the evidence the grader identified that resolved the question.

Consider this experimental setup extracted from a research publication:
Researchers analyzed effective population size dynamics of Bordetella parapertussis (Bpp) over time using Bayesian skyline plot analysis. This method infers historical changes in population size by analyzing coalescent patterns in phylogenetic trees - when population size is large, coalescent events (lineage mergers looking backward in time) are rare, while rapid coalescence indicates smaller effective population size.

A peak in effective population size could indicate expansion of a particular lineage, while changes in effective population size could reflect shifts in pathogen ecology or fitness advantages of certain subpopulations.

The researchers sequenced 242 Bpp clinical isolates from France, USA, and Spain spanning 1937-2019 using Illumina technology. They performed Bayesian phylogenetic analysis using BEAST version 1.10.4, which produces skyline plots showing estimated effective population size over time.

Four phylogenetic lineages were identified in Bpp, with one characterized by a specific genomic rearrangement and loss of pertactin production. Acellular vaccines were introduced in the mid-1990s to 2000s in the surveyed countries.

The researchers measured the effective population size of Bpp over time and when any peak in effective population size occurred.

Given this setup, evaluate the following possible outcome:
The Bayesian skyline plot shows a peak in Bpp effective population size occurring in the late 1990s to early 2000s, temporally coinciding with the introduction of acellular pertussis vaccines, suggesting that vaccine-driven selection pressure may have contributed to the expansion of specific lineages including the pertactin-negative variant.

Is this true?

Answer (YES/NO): NO